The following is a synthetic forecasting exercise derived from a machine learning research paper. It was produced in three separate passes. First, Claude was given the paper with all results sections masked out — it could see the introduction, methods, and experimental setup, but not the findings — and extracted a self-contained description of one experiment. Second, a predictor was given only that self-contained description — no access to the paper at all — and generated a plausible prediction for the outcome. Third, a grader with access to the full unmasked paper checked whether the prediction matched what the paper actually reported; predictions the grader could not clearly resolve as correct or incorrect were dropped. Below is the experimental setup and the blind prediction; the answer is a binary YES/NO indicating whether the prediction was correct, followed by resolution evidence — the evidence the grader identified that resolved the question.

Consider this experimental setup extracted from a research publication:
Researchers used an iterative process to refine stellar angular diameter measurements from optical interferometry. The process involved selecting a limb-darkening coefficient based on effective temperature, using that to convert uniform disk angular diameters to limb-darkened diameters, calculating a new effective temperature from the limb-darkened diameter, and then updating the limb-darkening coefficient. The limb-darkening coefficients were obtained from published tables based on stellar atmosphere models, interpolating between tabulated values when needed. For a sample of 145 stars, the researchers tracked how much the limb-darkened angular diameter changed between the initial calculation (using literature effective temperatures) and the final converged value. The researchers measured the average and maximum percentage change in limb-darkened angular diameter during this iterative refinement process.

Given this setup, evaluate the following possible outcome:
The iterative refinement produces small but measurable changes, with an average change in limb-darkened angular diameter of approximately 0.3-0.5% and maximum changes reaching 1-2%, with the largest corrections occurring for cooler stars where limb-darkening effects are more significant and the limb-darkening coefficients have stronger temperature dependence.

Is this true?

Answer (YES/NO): NO